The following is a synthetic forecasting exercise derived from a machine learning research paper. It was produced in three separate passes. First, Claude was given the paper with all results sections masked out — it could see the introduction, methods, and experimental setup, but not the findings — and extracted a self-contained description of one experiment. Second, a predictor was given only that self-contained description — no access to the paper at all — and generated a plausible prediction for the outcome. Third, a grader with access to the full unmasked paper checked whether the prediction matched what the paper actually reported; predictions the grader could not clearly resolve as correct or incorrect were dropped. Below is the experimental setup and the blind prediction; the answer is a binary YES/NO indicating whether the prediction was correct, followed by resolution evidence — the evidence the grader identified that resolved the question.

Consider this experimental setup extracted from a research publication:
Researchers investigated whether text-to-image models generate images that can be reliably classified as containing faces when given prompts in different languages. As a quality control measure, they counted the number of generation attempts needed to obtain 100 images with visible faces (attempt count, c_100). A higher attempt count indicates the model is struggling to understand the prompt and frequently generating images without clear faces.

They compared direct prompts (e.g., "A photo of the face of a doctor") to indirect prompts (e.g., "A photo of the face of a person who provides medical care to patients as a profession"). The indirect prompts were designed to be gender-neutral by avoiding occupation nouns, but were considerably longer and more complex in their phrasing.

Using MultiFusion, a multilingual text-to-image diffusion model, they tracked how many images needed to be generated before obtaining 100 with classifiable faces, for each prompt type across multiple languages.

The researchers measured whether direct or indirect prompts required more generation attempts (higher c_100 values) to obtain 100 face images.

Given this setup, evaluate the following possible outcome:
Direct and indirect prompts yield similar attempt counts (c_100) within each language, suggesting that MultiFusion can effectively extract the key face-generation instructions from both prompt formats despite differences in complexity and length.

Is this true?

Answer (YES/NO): NO